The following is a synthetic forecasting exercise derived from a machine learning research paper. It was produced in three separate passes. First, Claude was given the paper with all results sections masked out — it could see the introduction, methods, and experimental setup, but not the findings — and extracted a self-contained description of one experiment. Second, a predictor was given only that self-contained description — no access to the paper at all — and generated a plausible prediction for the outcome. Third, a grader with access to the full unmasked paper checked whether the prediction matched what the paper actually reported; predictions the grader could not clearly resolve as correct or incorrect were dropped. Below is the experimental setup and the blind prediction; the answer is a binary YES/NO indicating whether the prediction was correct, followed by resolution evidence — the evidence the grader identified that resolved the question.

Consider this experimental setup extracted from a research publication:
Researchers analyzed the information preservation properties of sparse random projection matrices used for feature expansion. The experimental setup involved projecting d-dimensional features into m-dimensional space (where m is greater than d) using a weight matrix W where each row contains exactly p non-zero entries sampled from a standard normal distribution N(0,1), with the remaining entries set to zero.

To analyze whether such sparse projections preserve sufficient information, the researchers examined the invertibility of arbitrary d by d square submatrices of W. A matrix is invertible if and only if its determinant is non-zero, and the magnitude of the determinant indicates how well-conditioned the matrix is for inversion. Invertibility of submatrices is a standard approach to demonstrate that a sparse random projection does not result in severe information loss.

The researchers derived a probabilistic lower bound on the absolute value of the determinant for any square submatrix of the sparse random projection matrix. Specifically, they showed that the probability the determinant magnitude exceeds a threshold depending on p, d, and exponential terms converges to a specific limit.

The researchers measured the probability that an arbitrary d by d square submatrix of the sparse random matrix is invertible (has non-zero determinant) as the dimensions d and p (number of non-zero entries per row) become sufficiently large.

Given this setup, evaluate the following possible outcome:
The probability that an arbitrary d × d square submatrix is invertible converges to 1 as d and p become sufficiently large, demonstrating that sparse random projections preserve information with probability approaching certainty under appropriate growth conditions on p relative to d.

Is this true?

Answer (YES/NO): YES